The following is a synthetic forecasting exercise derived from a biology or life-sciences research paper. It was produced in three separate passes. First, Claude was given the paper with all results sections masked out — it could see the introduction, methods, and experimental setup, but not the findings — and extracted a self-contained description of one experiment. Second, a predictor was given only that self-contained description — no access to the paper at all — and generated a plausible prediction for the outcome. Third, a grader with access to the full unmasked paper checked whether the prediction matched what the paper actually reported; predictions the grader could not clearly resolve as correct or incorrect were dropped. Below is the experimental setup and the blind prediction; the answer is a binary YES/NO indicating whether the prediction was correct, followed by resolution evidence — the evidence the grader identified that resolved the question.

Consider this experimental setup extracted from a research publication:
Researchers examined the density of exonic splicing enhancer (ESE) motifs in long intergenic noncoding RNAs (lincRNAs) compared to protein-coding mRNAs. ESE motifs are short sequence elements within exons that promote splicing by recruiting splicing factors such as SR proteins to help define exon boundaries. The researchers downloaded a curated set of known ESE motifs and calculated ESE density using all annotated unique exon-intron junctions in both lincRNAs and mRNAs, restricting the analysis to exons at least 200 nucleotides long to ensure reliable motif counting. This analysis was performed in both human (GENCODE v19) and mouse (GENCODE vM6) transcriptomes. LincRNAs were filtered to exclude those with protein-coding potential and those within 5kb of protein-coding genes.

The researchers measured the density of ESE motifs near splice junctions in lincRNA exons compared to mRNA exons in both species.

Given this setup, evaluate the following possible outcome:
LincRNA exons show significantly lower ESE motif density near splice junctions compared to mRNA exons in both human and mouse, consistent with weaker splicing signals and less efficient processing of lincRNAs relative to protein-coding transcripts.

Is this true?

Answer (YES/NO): NO